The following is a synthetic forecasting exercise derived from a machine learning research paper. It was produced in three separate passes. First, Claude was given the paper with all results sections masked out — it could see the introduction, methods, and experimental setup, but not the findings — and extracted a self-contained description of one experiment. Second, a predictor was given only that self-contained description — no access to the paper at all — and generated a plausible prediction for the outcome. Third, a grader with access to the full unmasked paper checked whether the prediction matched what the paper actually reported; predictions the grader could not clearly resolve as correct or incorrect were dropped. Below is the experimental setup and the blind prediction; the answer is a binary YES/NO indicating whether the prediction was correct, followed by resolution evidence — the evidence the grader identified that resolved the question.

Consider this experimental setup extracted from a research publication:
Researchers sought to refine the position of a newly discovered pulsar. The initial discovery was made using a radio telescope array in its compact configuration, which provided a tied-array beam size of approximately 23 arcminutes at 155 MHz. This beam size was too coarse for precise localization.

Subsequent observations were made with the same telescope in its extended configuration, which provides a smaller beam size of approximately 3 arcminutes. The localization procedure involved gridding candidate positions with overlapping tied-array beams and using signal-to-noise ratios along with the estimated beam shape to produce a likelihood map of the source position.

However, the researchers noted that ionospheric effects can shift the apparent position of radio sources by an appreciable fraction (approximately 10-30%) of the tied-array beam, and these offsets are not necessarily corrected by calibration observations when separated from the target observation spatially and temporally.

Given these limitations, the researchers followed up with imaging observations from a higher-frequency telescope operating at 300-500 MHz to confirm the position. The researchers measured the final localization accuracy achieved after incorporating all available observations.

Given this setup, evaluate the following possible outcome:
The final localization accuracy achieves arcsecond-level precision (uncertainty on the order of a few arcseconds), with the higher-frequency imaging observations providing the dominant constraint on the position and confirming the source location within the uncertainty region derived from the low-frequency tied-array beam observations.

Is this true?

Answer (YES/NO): NO